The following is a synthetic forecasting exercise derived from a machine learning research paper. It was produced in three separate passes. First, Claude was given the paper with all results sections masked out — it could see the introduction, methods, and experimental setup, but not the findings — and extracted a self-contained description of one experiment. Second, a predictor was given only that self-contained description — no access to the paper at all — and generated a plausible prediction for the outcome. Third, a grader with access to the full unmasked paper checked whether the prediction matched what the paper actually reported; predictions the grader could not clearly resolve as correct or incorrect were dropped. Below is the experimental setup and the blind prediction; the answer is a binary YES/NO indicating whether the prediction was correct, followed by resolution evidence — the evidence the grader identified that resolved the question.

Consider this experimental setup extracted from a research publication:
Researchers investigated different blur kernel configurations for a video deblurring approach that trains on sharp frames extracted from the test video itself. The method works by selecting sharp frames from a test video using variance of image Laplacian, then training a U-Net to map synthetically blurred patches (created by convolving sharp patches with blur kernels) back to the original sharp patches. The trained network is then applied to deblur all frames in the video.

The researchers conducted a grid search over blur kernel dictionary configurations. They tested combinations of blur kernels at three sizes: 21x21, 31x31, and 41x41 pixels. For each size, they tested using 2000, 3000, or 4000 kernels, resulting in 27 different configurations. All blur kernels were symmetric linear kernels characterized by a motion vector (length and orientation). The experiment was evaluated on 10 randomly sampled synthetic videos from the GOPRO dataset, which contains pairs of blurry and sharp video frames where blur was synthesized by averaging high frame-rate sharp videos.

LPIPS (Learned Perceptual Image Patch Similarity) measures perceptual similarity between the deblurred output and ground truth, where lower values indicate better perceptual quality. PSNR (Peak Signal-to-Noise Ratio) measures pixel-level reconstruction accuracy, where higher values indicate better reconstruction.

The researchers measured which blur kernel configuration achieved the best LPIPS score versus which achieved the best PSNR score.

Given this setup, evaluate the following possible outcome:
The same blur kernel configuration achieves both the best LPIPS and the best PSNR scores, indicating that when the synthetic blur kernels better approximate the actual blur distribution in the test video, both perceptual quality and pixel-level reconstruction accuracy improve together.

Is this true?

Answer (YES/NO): NO